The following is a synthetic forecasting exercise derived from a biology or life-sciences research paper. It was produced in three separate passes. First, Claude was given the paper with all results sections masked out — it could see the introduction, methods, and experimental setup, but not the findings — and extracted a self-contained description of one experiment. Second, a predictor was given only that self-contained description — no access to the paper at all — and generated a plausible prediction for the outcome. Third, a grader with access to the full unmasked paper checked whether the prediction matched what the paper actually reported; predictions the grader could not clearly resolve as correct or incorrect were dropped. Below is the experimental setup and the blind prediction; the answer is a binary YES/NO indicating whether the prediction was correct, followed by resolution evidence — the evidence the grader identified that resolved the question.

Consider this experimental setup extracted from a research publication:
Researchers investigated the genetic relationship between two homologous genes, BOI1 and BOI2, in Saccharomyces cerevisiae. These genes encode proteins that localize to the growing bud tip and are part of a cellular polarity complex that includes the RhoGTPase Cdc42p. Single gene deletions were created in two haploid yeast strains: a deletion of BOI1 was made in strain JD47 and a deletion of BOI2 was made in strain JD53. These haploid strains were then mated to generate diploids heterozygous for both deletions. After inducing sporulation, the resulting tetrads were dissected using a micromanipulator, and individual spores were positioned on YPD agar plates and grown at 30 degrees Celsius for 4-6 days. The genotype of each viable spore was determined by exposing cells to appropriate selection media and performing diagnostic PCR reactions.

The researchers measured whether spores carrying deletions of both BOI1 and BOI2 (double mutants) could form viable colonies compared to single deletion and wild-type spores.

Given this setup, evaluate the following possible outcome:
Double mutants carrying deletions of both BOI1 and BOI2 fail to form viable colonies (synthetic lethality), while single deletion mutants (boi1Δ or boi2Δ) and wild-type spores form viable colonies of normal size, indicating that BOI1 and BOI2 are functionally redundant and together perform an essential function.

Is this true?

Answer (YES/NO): YES